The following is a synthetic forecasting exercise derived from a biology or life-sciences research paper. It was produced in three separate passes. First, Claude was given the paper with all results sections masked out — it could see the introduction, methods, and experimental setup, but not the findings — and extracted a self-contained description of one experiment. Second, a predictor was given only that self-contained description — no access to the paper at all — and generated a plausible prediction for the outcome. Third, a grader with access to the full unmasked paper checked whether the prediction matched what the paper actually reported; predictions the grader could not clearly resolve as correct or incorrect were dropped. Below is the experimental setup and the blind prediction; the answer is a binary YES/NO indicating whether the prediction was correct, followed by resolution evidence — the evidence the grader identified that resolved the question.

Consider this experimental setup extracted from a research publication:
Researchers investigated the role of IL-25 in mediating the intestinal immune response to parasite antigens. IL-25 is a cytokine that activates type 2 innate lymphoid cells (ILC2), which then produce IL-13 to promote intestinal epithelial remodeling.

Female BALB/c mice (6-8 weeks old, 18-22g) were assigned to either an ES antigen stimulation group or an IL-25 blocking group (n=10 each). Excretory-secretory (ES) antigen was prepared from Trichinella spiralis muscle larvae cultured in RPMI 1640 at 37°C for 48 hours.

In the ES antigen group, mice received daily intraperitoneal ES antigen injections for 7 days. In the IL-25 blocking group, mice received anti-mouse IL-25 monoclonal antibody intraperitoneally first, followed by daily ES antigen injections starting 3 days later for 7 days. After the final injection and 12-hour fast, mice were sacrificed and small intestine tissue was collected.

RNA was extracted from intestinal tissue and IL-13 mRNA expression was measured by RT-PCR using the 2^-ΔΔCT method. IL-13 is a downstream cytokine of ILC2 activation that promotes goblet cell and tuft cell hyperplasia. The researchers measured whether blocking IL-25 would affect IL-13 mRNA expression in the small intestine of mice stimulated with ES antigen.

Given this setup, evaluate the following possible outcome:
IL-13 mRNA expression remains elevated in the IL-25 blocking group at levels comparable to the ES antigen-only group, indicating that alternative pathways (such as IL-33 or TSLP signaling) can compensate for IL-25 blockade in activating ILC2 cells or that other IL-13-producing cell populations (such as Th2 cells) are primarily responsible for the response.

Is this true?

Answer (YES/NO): NO